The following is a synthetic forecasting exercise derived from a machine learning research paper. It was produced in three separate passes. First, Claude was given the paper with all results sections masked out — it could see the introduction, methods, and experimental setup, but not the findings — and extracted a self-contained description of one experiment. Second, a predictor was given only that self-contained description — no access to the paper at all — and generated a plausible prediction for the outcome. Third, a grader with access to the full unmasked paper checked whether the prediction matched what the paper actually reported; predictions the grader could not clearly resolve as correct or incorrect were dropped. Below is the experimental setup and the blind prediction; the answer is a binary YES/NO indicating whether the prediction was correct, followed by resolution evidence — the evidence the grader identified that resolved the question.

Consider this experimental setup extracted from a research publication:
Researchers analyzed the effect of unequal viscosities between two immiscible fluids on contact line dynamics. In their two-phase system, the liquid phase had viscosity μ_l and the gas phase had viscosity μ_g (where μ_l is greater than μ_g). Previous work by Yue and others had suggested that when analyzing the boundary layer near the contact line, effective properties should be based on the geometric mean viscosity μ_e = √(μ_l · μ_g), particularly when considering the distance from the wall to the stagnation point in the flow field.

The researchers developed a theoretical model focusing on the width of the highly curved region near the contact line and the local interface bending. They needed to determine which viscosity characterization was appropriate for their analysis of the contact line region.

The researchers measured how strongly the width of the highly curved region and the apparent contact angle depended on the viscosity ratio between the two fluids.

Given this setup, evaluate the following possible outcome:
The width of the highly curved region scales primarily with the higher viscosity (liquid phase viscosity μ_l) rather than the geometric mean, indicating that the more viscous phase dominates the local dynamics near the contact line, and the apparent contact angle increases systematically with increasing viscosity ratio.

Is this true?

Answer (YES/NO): NO